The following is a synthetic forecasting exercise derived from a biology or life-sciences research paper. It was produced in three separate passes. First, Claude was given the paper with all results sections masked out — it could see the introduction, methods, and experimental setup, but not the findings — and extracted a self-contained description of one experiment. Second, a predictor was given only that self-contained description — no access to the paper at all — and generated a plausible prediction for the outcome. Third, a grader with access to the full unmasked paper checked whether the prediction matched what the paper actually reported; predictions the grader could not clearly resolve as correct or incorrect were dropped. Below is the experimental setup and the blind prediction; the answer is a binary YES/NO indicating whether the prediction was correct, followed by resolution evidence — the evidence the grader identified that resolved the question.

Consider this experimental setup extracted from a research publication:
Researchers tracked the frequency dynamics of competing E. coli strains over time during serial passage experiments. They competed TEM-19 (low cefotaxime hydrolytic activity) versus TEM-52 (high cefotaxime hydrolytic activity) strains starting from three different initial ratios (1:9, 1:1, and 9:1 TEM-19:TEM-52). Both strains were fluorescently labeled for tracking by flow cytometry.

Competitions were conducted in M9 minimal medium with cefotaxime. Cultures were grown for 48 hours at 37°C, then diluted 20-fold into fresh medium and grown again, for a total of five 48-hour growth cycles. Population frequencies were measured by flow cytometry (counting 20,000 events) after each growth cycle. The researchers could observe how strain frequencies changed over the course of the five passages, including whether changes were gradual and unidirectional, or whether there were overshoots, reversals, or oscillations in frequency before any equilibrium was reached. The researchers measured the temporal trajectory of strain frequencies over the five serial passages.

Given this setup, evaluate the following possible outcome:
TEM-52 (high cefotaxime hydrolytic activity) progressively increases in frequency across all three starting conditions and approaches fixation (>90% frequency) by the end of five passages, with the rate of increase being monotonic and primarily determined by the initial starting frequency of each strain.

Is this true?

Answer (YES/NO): NO